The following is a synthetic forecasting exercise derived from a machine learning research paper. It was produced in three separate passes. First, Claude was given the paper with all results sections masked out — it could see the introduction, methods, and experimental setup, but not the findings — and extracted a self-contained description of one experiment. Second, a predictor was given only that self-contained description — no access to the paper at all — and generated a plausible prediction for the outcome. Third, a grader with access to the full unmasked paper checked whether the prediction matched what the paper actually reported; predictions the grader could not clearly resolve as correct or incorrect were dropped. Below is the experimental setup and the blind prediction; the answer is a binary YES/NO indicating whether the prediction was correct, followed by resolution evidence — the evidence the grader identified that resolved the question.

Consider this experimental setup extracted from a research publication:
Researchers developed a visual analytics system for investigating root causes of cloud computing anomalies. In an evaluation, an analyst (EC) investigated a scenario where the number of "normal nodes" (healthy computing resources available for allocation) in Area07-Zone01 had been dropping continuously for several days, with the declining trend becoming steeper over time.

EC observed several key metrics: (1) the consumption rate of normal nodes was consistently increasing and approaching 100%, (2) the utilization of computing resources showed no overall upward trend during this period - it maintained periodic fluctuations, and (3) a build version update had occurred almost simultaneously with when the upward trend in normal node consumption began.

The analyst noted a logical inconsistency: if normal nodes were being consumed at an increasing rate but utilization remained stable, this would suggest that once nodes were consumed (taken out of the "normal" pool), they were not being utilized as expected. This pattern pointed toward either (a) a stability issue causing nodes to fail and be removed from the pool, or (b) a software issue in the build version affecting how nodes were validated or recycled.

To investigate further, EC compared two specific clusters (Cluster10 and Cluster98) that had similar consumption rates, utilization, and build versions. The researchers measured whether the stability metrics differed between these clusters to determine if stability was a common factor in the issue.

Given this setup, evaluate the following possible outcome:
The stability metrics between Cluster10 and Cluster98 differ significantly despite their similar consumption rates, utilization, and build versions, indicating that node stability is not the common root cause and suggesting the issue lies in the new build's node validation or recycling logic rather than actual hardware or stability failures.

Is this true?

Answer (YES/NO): YES